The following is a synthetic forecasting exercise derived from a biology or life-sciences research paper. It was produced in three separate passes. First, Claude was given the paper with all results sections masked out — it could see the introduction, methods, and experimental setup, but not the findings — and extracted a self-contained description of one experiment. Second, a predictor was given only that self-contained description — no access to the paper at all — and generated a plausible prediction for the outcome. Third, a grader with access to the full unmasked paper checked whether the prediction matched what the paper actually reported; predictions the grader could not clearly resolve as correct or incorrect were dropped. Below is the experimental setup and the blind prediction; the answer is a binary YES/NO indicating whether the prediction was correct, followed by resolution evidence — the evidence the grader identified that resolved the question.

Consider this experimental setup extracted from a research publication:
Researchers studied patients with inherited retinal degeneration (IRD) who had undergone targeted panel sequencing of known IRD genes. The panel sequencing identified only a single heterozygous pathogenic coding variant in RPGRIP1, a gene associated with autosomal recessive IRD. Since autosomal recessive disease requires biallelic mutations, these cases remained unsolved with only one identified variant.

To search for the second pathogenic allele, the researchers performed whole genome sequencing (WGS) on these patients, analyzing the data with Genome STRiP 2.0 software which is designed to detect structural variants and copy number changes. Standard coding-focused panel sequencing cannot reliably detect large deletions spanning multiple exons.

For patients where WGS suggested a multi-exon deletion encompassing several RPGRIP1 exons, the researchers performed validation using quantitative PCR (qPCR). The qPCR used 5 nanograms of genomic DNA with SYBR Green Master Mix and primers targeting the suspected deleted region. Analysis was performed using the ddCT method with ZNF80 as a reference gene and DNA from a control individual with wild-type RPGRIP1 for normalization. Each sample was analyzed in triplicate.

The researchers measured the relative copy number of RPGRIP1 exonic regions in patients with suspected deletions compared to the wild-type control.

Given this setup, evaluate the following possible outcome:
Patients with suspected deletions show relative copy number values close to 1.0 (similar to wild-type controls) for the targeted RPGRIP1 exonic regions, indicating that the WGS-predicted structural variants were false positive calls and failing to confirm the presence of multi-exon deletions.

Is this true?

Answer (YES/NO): NO